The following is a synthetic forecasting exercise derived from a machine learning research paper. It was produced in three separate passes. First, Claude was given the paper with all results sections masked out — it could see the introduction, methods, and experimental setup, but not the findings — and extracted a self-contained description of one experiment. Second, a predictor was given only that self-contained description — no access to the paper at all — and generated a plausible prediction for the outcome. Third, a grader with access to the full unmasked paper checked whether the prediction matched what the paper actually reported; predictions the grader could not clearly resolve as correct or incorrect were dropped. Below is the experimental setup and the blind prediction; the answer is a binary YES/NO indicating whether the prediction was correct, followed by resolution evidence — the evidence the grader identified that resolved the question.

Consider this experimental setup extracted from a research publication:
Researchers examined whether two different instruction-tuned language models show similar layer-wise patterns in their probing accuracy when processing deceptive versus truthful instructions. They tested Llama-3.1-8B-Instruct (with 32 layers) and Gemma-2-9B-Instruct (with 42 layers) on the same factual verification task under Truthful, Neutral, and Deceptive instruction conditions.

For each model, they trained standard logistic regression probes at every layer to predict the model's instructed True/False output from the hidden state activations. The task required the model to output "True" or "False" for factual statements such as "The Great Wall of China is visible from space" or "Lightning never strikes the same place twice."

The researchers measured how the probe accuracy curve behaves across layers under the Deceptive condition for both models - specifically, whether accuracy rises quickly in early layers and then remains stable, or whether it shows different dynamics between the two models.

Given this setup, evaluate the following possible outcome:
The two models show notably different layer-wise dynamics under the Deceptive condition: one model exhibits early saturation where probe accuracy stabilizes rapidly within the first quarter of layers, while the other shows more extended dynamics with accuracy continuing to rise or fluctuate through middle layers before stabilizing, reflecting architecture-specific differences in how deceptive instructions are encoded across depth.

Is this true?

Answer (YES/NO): NO